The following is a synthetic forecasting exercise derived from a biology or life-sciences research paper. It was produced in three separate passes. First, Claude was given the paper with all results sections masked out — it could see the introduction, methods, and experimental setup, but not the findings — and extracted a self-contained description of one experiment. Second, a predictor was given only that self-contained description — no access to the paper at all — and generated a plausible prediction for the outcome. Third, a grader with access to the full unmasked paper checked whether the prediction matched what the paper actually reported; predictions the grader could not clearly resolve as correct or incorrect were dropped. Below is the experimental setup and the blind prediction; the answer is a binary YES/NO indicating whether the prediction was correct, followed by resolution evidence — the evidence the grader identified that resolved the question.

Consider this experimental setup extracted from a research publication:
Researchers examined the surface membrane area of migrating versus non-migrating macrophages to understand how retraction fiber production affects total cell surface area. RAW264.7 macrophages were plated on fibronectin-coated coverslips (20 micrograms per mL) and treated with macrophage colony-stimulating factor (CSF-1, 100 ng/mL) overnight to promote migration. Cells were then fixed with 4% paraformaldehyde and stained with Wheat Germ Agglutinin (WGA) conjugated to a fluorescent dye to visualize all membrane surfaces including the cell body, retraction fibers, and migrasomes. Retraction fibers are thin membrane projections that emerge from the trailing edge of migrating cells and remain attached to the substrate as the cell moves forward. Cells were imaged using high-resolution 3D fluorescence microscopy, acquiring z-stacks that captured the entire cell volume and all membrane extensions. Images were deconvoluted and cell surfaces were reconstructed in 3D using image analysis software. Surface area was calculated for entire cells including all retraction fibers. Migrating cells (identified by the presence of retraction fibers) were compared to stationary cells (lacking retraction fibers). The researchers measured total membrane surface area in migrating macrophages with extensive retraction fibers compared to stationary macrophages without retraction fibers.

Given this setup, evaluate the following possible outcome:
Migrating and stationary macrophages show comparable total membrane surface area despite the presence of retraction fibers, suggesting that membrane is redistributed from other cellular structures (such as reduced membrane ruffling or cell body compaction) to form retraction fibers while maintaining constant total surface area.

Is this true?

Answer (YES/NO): NO